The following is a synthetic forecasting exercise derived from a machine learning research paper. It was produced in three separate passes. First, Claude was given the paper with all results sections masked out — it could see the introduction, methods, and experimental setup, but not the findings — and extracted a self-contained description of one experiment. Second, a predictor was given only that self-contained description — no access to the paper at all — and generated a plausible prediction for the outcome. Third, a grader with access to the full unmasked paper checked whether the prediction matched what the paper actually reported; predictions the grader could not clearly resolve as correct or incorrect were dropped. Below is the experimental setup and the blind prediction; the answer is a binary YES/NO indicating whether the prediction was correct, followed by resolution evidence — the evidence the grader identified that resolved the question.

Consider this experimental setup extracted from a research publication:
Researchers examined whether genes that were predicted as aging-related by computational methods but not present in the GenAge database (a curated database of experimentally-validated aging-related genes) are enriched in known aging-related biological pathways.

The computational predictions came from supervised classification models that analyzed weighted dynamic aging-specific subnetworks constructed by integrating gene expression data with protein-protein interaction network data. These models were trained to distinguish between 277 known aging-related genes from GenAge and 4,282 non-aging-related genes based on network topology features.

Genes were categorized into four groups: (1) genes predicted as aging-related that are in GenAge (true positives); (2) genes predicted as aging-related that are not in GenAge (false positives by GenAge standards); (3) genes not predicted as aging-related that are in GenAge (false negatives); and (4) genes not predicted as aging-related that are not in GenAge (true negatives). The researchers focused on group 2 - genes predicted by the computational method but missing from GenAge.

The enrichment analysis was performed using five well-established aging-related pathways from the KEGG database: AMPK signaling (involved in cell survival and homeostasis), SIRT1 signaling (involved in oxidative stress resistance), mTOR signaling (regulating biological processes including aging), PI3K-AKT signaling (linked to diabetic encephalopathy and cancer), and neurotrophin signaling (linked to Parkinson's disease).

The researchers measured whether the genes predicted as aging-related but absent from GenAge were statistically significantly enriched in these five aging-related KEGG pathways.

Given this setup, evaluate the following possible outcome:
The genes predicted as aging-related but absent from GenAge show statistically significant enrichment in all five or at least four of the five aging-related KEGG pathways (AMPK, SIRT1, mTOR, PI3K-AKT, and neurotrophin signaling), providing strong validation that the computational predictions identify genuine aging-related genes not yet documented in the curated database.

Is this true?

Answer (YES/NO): NO